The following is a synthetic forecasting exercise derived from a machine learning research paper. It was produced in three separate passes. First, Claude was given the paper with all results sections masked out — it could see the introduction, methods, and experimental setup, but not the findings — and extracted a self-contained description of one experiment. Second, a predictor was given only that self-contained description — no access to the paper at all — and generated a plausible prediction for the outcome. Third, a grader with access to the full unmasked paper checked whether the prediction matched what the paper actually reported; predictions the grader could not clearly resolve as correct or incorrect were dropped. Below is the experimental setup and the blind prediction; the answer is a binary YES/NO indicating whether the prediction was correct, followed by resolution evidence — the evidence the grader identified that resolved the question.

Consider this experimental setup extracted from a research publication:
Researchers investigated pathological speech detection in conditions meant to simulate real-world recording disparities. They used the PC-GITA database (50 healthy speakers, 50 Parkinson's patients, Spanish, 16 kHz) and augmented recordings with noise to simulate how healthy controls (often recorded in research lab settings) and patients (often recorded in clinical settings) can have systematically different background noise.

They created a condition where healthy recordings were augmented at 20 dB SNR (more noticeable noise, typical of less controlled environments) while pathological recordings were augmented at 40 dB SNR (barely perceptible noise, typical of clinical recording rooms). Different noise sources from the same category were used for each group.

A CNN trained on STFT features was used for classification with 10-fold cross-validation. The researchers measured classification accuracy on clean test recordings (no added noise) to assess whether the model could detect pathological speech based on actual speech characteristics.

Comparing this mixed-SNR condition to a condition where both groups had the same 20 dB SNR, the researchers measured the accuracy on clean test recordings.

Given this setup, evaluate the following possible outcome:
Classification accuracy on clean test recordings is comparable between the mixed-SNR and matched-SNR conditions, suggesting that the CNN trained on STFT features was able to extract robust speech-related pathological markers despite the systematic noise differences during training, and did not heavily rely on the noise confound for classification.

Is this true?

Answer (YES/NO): NO